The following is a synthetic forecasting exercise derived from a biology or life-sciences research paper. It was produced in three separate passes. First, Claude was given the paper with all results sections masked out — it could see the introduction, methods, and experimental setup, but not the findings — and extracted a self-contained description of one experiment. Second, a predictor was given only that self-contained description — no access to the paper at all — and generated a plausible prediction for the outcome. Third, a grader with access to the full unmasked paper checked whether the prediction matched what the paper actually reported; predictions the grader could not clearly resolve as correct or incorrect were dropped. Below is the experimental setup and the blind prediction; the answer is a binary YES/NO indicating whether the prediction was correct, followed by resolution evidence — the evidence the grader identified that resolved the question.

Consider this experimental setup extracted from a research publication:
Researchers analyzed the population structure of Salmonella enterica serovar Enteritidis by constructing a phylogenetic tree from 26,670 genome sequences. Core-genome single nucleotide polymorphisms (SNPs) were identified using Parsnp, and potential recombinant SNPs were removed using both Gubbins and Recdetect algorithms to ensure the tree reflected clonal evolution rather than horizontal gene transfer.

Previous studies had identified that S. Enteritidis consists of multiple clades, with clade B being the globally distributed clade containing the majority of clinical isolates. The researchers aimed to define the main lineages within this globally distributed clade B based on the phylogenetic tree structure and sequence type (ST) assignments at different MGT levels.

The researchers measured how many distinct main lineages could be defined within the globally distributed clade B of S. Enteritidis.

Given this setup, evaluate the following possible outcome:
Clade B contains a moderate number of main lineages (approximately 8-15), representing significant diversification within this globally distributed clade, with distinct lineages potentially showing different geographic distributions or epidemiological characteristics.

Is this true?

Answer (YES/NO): YES